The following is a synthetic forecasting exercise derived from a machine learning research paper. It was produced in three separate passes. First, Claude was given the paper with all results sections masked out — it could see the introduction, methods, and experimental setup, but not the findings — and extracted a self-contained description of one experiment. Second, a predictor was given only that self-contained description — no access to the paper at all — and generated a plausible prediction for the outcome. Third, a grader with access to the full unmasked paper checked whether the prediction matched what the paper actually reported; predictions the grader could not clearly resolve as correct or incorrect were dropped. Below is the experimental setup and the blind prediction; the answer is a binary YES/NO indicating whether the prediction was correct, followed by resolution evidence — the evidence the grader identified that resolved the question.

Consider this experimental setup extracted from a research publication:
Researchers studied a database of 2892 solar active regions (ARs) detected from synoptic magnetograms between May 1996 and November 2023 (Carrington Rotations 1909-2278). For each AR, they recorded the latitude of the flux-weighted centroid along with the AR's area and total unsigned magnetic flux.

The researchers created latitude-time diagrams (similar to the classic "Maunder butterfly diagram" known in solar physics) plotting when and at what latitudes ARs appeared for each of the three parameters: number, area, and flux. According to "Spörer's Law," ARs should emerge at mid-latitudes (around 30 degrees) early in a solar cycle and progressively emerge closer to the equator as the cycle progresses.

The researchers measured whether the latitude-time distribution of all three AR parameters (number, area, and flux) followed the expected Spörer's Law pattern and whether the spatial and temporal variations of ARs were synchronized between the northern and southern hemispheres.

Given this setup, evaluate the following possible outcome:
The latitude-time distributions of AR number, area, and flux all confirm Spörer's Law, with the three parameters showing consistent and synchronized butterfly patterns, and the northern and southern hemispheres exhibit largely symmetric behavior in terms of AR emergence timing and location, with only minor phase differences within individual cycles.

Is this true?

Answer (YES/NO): NO